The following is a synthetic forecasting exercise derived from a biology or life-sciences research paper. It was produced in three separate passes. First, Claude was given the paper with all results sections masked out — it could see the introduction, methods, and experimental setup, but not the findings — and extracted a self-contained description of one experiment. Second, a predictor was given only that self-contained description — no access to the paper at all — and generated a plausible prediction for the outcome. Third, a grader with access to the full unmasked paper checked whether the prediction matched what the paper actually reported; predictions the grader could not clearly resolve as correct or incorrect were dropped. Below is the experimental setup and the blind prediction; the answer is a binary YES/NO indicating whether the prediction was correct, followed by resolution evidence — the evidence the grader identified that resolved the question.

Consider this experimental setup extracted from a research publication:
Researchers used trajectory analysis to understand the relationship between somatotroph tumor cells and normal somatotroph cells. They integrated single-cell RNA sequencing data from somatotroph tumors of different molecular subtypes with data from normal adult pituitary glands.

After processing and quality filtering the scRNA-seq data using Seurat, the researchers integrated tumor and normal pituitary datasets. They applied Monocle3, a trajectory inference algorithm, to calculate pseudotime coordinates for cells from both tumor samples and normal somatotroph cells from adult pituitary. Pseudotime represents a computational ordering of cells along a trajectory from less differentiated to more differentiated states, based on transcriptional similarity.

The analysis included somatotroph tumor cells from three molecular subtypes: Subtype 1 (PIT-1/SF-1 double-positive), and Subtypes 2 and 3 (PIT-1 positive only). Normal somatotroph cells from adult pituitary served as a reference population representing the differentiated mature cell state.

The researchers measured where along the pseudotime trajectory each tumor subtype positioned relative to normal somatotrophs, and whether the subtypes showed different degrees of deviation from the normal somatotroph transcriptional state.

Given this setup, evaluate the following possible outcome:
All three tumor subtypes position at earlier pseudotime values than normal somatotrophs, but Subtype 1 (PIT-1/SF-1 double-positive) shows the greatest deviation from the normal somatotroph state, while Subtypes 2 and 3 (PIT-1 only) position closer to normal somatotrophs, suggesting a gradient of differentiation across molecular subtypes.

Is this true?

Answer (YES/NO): NO